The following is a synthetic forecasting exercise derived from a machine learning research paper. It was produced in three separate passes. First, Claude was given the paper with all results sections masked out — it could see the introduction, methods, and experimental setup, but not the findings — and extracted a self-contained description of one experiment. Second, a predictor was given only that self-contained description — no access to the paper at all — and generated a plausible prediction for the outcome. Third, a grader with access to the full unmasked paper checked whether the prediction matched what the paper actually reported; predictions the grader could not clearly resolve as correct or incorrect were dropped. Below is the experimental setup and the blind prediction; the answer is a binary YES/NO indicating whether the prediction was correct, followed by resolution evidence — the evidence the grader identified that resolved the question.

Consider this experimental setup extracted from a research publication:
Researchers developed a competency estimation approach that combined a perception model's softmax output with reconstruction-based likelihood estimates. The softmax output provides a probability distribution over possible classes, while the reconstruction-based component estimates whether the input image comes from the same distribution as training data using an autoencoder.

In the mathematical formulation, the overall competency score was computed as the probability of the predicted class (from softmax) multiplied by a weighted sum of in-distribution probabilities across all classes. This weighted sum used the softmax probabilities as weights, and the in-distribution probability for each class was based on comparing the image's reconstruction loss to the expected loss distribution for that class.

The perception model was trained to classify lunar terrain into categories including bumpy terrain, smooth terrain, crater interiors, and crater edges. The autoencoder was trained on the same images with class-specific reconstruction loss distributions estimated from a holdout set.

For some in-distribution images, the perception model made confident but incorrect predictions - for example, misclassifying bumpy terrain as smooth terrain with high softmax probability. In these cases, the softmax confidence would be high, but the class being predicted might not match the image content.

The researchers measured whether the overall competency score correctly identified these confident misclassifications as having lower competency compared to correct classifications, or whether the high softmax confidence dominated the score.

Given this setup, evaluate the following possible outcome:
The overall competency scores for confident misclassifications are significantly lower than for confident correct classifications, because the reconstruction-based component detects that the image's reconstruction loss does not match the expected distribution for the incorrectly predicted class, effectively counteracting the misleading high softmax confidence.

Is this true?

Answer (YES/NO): YES